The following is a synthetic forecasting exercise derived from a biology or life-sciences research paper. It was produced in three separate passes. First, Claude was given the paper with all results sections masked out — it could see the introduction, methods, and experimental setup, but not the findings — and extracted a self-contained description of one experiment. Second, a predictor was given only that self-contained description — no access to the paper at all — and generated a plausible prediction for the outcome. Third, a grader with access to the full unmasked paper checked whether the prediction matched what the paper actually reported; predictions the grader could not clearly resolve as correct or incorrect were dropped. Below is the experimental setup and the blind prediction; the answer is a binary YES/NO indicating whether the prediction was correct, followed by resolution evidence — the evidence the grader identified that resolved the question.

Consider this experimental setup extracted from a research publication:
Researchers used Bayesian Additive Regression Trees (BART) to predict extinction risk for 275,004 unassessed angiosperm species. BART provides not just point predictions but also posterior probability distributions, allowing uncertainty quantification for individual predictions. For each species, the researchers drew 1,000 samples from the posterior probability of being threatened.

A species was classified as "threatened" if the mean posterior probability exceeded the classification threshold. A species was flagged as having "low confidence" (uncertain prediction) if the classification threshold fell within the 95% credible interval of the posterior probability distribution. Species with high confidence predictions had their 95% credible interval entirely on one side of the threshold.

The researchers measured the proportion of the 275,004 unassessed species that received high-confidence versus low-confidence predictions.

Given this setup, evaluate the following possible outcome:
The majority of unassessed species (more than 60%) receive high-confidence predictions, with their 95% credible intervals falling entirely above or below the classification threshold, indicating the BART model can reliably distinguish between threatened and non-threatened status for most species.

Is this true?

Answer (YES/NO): YES